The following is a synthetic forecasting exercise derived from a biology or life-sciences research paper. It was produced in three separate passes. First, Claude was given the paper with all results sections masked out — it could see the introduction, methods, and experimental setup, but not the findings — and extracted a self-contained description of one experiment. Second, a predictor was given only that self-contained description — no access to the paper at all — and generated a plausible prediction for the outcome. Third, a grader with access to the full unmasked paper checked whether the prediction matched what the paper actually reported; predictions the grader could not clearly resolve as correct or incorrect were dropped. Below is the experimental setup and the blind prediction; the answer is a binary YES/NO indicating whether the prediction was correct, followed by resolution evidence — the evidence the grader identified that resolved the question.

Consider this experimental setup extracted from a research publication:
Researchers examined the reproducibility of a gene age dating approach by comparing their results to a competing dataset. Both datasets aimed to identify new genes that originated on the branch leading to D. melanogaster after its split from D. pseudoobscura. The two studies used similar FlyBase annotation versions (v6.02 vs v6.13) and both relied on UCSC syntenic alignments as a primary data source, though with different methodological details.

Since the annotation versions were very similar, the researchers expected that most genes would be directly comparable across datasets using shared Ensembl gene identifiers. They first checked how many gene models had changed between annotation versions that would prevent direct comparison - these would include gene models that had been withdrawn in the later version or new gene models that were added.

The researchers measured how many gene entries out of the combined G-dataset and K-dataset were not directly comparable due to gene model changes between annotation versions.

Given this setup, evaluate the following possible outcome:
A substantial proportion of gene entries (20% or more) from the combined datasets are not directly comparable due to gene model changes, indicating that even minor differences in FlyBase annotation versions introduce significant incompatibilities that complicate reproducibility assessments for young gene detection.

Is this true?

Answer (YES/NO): NO